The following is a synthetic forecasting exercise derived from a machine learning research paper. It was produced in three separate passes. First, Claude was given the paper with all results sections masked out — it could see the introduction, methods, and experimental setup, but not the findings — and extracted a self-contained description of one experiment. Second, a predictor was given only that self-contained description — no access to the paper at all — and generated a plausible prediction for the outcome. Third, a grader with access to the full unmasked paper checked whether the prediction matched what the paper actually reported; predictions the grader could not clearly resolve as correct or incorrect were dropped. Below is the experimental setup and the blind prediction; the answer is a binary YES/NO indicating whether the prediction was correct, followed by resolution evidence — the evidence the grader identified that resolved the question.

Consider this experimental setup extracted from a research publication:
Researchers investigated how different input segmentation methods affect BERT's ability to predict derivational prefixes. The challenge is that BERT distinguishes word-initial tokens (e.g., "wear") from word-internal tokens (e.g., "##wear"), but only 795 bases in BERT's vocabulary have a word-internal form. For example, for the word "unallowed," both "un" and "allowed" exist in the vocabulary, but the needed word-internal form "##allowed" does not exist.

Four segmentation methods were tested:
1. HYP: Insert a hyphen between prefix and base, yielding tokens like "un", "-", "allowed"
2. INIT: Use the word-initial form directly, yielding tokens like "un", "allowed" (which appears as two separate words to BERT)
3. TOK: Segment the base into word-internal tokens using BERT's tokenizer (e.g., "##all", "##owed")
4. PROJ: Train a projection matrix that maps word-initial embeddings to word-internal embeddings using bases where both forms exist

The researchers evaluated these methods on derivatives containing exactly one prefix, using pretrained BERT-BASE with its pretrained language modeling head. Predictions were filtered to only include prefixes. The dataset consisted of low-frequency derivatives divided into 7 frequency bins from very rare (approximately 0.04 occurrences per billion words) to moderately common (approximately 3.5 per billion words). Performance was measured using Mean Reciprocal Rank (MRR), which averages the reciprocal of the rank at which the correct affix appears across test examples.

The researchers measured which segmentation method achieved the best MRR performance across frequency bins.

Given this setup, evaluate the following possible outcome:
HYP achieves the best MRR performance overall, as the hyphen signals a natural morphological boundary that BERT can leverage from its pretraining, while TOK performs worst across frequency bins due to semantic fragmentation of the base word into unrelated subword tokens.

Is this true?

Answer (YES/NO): NO